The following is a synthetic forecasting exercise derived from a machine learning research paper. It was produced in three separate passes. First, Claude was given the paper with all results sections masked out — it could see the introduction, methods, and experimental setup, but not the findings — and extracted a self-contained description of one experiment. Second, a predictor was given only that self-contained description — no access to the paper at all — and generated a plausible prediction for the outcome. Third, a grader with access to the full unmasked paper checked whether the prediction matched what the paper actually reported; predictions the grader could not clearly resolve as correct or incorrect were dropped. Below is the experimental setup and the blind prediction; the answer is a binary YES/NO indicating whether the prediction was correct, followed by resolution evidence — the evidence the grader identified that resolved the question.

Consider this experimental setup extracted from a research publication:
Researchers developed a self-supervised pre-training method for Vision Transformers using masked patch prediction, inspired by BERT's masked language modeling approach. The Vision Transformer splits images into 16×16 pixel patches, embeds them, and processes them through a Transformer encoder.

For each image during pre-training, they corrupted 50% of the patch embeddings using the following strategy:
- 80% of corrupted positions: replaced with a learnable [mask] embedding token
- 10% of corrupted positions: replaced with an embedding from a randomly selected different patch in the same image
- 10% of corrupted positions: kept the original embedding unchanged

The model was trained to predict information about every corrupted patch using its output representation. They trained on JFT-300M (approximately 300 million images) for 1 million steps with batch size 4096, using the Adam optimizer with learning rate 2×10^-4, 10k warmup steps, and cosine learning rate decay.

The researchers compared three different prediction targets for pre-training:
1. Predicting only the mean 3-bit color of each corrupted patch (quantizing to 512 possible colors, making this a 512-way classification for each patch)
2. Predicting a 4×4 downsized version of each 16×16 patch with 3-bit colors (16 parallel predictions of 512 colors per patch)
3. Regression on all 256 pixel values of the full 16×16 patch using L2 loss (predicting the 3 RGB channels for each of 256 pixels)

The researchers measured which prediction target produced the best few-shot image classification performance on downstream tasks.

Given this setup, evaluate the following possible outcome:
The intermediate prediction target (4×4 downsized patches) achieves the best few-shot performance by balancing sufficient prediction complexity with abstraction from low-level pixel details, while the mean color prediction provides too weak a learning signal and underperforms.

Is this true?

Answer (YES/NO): NO